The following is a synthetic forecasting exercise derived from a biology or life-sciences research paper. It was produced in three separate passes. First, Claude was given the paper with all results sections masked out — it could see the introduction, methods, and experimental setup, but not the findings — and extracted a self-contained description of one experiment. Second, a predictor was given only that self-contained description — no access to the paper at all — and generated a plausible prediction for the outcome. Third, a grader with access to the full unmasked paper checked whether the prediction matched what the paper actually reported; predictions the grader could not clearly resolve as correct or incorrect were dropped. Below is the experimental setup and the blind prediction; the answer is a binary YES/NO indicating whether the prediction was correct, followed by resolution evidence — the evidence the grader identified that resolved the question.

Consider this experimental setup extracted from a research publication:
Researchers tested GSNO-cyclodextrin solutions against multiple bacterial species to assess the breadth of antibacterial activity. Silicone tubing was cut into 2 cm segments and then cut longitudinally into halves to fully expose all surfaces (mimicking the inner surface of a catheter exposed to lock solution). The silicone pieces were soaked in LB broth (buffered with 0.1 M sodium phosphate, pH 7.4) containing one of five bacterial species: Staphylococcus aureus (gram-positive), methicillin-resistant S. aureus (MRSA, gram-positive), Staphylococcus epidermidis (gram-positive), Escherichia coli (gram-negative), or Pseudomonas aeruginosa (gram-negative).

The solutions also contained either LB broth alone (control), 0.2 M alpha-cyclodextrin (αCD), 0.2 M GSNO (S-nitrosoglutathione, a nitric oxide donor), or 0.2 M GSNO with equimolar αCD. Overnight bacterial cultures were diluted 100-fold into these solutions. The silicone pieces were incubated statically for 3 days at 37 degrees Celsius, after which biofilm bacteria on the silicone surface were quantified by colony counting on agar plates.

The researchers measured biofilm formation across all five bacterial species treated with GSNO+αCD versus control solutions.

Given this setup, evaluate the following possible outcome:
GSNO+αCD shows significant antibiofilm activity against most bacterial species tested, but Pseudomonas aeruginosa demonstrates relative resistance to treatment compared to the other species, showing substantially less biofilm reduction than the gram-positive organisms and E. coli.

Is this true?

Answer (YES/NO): NO